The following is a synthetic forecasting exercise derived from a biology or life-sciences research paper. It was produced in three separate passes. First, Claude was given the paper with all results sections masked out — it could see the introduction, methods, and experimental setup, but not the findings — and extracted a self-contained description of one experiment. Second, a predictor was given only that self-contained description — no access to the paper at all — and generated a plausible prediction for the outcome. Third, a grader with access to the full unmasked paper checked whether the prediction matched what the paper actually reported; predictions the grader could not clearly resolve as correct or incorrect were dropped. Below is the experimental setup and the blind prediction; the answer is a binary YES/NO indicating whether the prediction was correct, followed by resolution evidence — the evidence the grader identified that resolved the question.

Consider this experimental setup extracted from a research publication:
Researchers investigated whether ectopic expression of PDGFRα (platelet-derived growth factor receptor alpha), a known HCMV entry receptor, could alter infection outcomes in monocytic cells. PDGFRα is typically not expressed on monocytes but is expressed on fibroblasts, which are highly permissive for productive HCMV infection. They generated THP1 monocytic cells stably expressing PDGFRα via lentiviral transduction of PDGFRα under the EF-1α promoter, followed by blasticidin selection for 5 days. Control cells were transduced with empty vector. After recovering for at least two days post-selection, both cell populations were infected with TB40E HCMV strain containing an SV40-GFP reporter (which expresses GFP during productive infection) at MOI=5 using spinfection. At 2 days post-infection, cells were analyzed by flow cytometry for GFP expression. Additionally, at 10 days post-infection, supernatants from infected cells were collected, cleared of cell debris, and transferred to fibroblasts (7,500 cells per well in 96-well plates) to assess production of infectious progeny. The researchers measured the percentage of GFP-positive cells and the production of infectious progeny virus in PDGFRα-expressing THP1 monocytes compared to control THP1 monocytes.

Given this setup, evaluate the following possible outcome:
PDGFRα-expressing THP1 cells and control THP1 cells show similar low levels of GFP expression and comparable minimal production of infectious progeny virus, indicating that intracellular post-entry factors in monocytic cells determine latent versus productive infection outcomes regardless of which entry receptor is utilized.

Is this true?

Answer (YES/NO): NO